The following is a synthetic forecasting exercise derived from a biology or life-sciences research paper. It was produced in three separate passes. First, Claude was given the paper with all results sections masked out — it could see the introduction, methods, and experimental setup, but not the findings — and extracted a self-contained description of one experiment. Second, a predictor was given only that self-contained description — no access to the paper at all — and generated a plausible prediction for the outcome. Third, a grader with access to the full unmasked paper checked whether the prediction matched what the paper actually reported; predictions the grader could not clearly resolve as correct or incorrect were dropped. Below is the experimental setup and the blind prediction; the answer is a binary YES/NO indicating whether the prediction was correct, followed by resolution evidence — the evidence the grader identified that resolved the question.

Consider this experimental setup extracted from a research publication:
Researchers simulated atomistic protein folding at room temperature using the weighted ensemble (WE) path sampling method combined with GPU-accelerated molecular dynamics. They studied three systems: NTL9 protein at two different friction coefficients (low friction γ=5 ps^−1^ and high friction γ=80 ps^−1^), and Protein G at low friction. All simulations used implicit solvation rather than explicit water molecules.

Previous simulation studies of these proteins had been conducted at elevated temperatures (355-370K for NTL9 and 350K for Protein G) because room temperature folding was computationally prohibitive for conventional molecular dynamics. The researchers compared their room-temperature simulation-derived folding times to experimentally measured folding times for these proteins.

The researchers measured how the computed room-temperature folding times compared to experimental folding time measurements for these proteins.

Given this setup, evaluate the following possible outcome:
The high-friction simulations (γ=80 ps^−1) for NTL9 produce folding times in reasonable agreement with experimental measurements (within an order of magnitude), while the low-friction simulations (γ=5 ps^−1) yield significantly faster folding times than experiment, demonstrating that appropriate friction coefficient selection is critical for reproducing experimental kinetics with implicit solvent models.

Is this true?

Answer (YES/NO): NO